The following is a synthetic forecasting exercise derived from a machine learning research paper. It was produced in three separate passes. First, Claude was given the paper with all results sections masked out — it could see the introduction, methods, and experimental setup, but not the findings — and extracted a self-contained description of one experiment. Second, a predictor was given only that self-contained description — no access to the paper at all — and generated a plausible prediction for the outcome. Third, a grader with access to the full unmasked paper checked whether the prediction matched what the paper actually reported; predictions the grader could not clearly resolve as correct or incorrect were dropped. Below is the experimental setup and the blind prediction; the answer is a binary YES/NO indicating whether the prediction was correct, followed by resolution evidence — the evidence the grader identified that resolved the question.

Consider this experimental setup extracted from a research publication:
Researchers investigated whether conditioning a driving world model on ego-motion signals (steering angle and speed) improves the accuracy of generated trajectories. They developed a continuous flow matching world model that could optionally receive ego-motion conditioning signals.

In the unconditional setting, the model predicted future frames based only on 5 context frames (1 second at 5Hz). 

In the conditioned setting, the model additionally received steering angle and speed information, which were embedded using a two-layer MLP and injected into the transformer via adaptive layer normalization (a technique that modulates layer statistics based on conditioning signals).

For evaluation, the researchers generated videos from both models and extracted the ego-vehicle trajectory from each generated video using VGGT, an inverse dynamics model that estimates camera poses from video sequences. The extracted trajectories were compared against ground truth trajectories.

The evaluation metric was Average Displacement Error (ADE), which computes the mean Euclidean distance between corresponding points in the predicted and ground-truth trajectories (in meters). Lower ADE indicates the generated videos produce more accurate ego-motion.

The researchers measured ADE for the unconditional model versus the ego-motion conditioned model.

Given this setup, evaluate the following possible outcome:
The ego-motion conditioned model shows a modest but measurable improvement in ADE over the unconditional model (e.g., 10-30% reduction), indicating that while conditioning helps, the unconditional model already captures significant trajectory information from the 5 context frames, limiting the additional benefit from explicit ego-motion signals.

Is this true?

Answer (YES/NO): NO